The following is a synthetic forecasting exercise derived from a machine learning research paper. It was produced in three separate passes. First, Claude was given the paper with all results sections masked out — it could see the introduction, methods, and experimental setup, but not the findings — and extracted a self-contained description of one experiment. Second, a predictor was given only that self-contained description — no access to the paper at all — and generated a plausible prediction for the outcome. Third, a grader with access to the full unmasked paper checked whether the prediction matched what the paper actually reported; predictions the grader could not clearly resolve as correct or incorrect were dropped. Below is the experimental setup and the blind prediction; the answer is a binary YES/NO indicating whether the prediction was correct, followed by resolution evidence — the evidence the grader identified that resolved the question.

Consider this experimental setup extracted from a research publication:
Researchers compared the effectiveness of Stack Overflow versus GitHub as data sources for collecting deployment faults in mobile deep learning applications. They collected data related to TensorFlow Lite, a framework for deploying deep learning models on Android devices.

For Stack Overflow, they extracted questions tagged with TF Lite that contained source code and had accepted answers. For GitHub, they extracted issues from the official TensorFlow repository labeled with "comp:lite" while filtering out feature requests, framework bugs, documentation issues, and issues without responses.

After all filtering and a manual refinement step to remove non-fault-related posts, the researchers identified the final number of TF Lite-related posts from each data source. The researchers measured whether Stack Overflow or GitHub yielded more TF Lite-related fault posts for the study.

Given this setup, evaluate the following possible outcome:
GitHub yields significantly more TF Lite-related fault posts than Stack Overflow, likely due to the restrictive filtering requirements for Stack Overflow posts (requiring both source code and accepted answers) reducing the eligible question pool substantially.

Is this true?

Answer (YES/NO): YES